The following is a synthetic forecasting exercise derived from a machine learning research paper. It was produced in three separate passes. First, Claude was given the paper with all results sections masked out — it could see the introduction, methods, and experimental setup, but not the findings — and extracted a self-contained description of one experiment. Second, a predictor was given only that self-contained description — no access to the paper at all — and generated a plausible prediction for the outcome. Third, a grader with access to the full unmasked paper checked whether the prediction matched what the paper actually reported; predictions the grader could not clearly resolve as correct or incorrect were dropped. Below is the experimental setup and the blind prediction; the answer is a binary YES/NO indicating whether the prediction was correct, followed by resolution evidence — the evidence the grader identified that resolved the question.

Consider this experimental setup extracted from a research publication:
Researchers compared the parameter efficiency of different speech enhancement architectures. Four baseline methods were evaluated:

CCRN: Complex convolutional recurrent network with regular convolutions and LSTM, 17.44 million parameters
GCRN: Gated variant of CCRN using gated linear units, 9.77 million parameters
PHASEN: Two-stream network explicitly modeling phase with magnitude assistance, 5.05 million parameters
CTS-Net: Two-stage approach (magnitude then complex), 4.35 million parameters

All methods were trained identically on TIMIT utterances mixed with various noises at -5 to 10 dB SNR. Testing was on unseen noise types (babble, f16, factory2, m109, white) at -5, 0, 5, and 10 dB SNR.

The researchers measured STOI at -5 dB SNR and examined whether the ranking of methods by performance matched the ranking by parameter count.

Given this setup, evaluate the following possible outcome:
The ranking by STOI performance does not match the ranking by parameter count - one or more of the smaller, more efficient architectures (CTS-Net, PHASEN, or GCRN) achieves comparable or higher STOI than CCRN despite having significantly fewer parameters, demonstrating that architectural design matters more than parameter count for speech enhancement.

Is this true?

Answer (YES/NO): YES